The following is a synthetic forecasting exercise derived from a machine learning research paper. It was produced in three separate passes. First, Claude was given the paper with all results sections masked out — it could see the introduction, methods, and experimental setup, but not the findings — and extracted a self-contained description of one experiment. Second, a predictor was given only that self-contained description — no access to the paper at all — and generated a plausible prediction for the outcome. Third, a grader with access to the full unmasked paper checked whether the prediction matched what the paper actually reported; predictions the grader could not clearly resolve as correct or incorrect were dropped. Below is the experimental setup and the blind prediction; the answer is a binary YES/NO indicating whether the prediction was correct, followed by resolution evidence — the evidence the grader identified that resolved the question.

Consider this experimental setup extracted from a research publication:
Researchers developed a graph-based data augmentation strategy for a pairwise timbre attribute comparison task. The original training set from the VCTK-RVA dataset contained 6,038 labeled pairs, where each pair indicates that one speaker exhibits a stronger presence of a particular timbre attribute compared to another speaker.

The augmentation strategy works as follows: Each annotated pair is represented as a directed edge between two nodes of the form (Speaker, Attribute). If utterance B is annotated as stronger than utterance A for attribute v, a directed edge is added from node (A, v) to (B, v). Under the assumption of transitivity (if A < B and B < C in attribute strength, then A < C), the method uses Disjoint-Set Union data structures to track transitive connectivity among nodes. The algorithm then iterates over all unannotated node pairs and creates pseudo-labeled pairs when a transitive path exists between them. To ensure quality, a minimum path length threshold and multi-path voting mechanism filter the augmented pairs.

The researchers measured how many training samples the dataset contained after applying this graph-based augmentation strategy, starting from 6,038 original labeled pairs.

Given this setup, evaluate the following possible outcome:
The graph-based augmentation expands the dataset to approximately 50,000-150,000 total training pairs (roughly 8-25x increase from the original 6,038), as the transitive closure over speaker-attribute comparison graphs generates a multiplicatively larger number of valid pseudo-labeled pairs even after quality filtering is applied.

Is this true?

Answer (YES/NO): NO